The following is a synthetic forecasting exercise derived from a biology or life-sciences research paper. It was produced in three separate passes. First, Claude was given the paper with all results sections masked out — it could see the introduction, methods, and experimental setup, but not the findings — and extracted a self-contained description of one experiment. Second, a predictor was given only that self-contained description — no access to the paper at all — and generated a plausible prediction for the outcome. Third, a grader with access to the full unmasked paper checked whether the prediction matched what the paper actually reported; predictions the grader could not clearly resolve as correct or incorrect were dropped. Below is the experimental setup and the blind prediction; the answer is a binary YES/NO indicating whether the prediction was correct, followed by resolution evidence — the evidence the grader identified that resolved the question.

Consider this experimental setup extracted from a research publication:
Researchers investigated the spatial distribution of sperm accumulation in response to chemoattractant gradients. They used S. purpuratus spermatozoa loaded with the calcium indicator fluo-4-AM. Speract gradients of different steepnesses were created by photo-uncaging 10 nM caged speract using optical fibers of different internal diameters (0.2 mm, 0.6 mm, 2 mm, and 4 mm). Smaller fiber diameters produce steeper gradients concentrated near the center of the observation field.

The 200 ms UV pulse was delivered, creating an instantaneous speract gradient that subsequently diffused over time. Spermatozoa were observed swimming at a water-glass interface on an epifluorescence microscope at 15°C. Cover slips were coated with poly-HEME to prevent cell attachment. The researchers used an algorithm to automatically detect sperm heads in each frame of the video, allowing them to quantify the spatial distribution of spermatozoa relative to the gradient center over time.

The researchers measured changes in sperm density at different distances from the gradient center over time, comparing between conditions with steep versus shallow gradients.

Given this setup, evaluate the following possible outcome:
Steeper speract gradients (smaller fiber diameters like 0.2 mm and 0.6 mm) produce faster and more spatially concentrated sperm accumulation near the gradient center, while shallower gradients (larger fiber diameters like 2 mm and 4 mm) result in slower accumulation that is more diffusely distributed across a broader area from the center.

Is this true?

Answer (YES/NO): NO